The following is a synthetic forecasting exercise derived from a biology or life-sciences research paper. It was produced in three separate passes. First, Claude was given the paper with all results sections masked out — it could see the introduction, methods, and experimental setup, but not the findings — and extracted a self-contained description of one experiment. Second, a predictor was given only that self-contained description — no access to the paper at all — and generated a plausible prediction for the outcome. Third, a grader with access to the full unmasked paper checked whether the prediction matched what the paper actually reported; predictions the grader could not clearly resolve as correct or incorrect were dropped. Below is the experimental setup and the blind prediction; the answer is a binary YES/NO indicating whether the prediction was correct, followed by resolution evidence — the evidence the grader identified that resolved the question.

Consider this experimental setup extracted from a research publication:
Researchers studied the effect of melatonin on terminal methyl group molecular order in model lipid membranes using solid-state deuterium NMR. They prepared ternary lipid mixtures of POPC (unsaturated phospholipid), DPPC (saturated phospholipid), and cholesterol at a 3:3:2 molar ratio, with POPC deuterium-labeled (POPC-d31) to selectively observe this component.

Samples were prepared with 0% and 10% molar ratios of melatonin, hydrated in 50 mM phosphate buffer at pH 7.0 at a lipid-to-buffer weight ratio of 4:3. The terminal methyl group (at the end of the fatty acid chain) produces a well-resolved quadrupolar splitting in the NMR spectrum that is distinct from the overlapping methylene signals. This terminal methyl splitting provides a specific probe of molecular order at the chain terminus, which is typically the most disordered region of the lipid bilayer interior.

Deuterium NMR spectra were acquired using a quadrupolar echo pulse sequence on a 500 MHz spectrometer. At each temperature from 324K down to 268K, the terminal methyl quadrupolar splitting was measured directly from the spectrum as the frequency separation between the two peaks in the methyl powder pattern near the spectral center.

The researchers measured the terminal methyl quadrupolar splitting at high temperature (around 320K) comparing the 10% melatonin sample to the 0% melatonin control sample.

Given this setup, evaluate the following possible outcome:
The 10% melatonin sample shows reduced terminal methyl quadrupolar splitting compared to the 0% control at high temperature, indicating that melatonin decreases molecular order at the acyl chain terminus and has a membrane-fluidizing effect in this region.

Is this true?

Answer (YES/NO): YES